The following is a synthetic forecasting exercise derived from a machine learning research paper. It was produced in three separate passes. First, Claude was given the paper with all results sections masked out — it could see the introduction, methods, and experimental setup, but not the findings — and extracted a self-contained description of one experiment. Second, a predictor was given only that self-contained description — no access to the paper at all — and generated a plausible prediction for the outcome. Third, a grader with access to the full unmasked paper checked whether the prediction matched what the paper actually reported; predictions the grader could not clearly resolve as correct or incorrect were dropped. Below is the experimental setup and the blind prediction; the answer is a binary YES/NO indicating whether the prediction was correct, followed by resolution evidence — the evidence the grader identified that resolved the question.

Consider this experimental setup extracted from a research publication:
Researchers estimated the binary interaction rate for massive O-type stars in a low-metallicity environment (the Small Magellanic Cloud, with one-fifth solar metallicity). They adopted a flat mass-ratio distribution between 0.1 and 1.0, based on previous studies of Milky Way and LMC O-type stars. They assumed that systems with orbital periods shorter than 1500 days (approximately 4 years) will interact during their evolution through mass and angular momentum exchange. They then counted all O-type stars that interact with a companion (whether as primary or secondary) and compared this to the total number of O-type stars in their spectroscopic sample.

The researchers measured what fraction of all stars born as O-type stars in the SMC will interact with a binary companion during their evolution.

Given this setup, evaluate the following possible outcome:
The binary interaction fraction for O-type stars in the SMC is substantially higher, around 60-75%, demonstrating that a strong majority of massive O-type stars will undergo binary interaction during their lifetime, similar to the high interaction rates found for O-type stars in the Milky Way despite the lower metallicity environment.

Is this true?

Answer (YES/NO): YES